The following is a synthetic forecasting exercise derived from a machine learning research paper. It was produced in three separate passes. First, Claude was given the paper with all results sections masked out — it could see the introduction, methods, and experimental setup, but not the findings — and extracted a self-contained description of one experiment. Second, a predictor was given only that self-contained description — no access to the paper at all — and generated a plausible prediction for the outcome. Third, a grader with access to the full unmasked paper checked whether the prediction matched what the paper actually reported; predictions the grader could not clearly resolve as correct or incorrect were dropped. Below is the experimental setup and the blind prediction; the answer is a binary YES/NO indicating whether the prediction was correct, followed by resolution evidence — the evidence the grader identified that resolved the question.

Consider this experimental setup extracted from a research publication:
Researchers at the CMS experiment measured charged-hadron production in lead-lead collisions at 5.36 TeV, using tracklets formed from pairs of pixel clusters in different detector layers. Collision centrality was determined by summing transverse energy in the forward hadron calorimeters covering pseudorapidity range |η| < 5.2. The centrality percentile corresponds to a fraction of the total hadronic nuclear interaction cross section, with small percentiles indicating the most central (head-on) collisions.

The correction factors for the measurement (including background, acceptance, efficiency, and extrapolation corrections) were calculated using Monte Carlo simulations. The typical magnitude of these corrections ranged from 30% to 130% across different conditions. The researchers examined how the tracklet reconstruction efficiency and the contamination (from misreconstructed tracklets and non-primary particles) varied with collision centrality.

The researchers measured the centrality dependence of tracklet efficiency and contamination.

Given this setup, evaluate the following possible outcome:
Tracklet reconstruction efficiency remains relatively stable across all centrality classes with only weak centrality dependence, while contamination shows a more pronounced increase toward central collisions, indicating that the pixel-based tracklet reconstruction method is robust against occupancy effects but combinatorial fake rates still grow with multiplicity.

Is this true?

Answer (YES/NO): YES